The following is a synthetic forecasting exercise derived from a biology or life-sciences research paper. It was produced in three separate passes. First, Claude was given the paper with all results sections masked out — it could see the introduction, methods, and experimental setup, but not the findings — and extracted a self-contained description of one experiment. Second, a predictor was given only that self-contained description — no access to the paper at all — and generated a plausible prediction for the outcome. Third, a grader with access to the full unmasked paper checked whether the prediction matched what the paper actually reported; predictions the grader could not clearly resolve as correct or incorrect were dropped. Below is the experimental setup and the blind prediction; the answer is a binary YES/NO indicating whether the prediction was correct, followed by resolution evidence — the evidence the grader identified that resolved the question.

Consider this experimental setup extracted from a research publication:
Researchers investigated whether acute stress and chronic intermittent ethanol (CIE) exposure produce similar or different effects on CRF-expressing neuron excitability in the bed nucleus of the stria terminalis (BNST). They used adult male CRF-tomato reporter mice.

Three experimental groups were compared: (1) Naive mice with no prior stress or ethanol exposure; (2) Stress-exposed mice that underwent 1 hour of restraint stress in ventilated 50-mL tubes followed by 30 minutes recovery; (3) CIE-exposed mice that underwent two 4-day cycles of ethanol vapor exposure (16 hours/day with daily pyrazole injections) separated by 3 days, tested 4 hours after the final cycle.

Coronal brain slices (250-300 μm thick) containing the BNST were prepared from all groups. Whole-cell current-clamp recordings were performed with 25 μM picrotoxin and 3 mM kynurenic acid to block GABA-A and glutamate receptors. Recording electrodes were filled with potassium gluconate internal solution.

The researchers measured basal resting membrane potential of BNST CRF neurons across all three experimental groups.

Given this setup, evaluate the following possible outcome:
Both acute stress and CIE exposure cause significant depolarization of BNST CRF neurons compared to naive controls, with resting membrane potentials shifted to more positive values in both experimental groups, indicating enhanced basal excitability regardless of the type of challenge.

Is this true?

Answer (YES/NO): YES